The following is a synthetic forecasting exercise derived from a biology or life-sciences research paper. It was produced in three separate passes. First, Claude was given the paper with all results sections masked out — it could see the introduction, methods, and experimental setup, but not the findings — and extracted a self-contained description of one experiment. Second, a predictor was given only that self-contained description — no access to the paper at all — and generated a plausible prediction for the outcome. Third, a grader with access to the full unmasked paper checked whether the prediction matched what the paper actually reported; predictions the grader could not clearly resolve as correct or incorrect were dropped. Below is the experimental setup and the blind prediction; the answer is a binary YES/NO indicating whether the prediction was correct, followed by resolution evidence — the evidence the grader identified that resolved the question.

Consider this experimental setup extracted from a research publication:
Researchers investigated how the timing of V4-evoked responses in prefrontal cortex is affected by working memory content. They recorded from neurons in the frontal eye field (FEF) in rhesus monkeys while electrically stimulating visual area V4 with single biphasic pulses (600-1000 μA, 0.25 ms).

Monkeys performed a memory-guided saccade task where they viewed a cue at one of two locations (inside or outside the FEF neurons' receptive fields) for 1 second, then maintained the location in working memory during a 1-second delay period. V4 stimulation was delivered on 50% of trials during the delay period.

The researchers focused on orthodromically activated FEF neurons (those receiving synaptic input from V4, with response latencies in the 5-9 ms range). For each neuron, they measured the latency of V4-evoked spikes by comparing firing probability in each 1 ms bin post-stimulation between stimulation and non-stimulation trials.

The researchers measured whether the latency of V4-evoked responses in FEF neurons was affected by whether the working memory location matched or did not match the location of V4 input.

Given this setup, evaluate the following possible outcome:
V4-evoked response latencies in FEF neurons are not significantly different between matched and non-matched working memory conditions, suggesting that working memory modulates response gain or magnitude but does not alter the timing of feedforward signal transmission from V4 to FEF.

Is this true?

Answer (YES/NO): NO